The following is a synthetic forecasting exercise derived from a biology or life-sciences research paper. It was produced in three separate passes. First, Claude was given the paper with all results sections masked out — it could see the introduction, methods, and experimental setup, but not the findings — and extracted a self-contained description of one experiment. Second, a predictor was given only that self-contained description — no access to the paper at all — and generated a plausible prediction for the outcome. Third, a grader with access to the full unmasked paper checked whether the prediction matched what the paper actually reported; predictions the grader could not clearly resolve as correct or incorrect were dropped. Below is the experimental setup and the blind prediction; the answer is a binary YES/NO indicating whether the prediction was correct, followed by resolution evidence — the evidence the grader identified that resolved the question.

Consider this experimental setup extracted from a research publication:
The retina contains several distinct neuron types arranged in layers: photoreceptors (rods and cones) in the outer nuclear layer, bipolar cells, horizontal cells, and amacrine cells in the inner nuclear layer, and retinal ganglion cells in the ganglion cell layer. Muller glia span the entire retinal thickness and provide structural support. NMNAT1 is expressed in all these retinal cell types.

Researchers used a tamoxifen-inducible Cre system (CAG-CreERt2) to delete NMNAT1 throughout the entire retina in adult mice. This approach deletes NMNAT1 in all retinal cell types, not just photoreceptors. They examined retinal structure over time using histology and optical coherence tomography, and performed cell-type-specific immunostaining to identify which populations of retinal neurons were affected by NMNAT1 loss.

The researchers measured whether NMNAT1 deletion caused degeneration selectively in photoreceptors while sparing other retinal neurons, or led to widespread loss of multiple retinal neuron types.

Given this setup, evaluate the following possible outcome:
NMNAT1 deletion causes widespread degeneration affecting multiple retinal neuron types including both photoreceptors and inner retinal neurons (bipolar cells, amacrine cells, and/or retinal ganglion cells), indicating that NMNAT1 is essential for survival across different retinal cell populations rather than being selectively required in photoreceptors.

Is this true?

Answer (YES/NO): NO